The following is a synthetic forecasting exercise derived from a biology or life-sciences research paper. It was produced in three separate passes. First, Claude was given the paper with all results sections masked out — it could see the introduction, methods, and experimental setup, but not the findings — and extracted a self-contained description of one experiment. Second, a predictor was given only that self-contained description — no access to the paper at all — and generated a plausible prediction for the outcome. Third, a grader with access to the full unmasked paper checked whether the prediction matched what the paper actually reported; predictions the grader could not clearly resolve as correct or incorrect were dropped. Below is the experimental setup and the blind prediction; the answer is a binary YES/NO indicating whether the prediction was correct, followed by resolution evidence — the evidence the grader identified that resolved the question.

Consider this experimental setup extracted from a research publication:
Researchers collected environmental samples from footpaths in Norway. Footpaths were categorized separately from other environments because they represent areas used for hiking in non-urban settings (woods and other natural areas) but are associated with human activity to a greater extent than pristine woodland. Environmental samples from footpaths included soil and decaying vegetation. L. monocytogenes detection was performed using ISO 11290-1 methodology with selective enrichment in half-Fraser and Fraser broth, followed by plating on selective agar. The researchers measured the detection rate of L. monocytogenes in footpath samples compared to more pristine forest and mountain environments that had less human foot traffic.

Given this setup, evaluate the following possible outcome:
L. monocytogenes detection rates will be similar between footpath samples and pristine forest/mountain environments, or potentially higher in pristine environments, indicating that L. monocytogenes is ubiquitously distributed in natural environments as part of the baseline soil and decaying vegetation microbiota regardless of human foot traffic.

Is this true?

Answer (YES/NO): NO